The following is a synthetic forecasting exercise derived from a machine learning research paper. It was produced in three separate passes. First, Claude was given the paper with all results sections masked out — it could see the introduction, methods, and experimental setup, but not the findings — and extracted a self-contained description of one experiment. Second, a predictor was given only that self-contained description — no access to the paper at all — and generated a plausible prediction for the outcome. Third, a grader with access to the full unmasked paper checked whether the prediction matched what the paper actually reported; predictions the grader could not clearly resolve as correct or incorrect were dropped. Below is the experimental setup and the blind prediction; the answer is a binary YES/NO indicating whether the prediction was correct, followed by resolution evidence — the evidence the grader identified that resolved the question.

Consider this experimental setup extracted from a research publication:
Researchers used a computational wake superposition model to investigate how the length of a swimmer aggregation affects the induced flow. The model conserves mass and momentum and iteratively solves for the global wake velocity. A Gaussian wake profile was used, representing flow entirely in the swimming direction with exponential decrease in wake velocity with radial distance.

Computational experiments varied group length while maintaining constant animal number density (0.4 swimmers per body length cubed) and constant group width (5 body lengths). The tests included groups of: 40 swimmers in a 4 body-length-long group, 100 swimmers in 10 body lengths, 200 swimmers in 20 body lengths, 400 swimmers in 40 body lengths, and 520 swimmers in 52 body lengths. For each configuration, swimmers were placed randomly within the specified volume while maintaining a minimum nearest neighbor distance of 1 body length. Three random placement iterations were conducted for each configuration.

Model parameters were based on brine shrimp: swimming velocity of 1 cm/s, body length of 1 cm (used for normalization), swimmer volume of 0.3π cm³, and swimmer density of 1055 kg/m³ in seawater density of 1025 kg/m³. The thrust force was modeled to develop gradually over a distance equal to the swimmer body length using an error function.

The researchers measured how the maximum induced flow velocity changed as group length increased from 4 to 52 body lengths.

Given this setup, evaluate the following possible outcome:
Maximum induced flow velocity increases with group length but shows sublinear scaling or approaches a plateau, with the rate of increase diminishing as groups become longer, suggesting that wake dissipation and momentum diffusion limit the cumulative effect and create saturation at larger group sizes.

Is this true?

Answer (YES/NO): YES